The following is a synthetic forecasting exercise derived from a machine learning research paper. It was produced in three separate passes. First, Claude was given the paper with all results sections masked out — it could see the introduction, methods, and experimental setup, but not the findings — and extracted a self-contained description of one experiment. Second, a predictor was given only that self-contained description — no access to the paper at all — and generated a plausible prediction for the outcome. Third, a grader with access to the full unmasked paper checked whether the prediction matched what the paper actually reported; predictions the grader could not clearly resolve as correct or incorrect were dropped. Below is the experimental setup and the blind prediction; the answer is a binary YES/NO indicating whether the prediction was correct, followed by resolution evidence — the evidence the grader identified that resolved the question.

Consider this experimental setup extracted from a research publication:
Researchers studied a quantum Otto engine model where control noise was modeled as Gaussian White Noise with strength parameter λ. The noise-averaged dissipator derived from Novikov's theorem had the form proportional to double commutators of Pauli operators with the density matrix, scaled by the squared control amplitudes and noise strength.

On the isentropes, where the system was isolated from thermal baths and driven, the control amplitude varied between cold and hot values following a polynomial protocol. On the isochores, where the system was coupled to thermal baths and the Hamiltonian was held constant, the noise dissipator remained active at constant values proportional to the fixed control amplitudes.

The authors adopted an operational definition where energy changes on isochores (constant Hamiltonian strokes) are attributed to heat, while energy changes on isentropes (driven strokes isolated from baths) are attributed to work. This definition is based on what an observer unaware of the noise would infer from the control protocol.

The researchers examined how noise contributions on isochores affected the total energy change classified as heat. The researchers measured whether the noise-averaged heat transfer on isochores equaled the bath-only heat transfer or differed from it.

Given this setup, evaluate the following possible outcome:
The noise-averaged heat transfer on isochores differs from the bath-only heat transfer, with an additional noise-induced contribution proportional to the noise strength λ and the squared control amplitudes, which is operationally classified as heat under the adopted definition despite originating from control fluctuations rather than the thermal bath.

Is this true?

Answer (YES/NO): YES